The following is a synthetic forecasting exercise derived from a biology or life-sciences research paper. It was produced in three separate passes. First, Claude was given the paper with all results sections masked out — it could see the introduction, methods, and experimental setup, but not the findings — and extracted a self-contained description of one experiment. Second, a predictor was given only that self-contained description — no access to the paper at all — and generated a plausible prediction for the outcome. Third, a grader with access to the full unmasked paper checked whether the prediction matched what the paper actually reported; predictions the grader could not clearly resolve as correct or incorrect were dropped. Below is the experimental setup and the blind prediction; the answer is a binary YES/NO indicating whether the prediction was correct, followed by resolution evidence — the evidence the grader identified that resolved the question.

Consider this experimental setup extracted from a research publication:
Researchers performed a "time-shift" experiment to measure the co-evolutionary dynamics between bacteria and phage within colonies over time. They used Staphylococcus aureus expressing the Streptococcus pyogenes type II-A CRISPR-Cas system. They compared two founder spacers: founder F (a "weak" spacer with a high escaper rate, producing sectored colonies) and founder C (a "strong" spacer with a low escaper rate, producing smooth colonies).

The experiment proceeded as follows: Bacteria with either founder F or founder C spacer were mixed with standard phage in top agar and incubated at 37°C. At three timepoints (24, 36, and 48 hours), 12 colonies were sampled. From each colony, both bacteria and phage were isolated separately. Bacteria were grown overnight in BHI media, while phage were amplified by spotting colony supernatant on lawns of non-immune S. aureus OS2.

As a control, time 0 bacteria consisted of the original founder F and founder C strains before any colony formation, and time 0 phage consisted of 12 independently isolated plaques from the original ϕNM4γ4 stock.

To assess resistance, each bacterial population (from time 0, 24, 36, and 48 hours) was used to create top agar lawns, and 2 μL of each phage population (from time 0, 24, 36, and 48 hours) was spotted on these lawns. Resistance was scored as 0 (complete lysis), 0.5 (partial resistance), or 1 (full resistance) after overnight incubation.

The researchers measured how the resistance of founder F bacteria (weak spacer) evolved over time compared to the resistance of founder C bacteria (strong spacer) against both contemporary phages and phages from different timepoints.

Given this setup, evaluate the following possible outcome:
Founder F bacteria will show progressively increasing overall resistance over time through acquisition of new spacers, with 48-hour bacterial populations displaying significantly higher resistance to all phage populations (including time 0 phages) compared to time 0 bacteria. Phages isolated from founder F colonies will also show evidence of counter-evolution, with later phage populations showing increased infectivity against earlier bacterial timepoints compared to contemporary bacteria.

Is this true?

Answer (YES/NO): NO